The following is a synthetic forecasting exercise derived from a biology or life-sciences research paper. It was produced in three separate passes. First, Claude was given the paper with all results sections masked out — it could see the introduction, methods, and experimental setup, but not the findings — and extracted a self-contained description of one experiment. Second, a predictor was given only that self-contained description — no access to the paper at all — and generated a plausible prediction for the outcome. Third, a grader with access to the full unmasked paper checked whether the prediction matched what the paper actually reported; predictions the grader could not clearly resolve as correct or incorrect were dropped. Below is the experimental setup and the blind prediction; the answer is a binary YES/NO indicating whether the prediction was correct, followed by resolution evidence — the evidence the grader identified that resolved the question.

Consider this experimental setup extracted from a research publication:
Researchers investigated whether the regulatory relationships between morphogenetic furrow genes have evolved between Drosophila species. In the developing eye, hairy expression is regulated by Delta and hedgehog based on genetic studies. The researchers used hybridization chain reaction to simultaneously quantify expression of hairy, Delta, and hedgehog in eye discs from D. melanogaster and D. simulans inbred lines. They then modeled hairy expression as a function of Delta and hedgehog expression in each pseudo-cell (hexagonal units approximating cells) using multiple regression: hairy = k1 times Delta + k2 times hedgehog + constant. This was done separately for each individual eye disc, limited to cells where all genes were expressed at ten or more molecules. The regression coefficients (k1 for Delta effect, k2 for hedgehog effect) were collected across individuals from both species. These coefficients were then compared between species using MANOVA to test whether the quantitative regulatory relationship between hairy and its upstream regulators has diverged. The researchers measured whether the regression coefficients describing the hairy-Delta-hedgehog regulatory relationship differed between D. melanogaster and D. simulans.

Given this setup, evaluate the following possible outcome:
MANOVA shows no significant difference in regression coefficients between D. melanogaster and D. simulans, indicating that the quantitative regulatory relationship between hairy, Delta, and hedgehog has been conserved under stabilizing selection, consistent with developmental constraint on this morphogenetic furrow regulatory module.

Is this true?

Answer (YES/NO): NO